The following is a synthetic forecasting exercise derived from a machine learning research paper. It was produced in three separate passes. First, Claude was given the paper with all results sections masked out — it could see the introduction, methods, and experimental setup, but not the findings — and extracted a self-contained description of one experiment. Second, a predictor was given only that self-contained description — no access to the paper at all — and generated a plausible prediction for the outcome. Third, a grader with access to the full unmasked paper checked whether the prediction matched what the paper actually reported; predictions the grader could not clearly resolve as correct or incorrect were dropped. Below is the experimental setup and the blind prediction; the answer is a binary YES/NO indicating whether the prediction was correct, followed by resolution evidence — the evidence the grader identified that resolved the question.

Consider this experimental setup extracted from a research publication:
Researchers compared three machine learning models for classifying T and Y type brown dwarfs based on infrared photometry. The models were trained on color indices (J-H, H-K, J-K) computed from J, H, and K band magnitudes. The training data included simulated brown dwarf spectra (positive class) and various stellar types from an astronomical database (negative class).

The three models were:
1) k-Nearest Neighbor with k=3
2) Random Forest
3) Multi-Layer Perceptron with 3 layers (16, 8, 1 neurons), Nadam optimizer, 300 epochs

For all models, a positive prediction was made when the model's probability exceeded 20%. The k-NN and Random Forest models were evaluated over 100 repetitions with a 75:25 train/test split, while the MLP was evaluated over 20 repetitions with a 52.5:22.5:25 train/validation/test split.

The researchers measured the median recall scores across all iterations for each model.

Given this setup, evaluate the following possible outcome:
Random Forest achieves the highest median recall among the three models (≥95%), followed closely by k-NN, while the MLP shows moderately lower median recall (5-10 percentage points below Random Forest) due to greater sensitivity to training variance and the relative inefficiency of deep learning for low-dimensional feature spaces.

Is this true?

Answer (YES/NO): NO